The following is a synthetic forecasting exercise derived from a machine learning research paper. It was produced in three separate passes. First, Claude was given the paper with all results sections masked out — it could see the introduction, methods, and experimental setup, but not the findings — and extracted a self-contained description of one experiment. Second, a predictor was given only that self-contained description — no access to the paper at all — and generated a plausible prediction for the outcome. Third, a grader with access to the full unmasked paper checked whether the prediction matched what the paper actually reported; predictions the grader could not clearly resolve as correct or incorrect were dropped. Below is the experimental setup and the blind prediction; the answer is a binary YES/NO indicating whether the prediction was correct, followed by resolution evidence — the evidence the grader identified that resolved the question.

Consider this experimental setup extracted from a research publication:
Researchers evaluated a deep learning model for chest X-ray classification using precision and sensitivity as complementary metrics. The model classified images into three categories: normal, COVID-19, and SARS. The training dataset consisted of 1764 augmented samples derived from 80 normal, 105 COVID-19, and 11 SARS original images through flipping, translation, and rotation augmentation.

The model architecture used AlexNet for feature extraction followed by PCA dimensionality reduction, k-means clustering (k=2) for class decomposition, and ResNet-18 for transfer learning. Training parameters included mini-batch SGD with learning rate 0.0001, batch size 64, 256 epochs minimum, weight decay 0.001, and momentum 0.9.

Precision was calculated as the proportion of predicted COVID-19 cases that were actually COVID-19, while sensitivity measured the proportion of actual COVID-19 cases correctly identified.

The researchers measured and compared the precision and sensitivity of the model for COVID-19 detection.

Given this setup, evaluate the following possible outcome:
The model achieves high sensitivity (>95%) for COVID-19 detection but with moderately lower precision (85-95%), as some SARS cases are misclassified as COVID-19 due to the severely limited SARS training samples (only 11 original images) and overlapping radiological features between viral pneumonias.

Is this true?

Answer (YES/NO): YES